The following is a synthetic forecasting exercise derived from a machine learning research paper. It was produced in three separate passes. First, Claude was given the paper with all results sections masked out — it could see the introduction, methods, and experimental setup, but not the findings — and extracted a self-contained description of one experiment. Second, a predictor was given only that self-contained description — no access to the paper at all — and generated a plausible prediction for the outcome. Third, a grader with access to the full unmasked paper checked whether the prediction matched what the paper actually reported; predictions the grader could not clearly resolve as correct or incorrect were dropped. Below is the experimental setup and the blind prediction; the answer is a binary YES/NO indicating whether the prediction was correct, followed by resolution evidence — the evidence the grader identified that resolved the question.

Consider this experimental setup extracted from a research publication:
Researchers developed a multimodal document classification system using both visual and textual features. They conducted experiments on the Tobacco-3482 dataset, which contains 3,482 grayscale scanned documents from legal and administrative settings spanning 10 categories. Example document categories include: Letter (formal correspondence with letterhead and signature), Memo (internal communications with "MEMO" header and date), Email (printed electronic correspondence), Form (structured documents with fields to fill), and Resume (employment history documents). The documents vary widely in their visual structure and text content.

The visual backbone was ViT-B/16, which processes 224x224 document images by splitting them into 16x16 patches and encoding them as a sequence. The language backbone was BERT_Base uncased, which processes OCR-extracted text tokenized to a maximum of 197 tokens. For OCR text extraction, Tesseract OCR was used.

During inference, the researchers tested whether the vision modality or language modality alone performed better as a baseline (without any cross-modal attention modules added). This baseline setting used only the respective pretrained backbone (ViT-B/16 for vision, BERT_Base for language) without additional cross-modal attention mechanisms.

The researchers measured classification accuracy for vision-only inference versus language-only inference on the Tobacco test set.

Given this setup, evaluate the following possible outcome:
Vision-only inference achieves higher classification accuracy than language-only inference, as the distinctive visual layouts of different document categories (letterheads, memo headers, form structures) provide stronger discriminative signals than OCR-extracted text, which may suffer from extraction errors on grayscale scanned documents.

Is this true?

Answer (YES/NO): NO